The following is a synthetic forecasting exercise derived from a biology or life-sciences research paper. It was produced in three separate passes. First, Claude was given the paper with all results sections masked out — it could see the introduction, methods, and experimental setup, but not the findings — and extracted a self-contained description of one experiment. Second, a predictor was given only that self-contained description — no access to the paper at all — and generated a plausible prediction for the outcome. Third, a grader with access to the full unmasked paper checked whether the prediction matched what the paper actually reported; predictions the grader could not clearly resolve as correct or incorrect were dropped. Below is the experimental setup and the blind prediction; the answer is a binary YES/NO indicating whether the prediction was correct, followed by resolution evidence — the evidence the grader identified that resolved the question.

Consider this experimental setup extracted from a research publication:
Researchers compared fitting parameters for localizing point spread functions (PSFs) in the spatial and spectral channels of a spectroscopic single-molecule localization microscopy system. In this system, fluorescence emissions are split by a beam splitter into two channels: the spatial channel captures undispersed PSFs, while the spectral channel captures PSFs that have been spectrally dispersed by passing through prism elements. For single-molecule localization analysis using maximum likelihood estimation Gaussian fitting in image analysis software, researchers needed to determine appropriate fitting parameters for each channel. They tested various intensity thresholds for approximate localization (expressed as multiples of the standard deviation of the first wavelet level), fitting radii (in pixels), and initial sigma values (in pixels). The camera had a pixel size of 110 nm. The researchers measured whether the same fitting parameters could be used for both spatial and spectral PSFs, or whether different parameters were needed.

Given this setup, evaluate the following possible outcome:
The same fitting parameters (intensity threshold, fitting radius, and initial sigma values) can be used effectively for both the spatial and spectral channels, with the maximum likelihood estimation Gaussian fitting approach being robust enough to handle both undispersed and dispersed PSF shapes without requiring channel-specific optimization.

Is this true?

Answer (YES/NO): NO